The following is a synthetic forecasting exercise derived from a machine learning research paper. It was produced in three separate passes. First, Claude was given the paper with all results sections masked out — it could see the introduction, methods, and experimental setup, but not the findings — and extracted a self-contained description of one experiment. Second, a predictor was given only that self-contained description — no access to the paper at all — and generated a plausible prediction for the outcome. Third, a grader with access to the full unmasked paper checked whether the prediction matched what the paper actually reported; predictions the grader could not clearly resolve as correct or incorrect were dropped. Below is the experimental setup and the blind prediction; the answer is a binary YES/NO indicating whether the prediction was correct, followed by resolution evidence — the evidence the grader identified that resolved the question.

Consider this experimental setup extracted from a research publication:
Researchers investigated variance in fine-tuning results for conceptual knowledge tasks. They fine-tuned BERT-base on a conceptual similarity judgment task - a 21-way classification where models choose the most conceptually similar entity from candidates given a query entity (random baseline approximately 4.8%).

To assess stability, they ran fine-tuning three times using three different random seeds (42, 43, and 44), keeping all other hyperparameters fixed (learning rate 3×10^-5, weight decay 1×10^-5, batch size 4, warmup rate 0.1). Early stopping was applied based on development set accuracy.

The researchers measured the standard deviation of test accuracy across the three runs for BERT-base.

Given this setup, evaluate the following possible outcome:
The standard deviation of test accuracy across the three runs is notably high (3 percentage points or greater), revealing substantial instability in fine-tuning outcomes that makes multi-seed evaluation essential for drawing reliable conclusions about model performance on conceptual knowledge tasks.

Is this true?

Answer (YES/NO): NO